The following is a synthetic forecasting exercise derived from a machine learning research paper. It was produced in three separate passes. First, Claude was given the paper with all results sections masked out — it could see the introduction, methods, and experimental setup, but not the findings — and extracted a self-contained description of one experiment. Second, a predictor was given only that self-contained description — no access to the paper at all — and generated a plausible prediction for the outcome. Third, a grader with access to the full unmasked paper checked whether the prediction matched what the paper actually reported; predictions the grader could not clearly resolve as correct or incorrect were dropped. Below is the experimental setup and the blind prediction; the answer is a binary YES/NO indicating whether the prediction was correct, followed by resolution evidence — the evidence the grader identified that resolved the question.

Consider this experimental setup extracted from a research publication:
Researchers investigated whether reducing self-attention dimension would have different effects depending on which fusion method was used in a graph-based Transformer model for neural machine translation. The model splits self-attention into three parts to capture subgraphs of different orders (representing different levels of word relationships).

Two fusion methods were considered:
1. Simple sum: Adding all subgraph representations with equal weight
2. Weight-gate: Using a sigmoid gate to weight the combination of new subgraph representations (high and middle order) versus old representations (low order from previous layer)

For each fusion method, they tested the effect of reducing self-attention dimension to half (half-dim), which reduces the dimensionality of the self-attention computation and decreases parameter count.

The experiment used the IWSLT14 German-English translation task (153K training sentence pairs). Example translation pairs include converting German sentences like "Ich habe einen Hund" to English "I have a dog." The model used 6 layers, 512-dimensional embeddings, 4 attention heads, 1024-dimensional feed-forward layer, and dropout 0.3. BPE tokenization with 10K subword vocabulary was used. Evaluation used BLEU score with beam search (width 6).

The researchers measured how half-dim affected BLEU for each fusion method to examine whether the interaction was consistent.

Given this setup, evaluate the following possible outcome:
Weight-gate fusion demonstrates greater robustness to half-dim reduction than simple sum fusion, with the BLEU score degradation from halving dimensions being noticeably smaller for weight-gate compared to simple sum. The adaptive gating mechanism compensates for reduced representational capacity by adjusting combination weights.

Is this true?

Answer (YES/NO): NO